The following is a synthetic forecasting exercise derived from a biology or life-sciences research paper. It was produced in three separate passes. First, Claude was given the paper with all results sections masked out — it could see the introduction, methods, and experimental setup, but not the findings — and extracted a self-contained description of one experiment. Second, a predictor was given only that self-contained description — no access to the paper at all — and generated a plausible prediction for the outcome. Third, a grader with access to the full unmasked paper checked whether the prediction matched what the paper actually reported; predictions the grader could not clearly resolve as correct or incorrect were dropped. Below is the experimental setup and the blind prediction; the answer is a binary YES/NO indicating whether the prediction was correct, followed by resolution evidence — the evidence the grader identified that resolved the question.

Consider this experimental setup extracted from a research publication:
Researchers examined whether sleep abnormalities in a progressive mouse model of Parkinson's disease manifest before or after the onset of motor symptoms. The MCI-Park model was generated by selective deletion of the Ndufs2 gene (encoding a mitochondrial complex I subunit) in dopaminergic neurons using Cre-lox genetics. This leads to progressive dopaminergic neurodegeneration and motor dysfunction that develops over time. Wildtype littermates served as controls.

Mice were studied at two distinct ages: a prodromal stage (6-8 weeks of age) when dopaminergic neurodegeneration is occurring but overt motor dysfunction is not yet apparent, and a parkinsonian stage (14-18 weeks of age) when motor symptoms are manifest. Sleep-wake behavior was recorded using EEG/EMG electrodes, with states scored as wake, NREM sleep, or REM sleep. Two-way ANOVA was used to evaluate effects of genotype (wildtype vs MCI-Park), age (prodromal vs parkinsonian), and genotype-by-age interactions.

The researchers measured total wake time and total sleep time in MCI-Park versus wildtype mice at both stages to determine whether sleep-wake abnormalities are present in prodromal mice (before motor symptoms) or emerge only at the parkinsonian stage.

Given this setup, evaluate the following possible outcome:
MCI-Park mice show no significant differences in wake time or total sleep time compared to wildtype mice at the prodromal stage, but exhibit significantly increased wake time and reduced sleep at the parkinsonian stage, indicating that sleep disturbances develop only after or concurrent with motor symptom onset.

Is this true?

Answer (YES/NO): NO